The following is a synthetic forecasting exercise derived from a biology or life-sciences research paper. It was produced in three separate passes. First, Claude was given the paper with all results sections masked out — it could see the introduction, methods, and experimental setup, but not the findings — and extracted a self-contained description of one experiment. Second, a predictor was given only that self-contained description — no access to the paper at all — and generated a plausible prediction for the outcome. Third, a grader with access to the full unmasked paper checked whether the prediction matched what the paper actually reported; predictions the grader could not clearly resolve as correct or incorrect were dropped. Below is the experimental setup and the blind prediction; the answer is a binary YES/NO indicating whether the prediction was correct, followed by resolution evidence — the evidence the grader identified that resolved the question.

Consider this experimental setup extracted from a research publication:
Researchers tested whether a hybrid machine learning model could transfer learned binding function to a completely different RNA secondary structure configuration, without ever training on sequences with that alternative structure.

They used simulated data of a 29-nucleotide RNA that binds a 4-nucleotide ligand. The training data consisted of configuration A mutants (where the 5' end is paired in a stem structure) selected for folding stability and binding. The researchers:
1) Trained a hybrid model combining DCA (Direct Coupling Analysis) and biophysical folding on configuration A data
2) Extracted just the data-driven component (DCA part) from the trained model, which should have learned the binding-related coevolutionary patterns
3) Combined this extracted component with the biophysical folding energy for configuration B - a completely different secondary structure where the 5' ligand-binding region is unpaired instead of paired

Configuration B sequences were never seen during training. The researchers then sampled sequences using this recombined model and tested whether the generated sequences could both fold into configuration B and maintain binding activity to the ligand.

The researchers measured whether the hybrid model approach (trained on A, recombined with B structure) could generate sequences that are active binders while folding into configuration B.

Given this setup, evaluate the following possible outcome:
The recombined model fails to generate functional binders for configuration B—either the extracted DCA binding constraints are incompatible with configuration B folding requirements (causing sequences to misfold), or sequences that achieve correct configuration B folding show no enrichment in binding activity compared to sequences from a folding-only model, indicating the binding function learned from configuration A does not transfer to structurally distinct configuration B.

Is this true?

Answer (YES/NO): NO